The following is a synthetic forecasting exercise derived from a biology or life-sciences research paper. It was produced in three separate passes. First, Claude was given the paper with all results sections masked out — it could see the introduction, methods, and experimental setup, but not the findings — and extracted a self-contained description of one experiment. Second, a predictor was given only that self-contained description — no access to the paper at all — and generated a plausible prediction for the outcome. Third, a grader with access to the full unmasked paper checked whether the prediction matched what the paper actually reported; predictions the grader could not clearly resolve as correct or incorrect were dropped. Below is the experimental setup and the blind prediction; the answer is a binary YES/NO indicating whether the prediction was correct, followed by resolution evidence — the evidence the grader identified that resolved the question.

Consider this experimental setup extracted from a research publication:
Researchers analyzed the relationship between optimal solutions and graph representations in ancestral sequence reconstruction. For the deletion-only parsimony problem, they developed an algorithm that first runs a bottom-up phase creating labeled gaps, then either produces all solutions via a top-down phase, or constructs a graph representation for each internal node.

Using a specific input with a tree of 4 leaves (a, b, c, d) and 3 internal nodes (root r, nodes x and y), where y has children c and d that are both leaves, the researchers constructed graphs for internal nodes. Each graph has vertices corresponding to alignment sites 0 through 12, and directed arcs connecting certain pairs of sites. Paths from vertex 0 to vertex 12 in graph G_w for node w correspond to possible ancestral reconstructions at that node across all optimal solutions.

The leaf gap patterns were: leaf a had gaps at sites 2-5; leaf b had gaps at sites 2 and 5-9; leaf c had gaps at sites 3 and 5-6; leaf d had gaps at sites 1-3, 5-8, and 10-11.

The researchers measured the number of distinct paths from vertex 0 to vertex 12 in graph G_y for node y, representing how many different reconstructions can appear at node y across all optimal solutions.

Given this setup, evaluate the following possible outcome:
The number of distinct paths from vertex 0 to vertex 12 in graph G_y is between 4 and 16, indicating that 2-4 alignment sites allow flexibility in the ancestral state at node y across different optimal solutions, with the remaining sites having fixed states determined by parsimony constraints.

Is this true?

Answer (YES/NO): YES